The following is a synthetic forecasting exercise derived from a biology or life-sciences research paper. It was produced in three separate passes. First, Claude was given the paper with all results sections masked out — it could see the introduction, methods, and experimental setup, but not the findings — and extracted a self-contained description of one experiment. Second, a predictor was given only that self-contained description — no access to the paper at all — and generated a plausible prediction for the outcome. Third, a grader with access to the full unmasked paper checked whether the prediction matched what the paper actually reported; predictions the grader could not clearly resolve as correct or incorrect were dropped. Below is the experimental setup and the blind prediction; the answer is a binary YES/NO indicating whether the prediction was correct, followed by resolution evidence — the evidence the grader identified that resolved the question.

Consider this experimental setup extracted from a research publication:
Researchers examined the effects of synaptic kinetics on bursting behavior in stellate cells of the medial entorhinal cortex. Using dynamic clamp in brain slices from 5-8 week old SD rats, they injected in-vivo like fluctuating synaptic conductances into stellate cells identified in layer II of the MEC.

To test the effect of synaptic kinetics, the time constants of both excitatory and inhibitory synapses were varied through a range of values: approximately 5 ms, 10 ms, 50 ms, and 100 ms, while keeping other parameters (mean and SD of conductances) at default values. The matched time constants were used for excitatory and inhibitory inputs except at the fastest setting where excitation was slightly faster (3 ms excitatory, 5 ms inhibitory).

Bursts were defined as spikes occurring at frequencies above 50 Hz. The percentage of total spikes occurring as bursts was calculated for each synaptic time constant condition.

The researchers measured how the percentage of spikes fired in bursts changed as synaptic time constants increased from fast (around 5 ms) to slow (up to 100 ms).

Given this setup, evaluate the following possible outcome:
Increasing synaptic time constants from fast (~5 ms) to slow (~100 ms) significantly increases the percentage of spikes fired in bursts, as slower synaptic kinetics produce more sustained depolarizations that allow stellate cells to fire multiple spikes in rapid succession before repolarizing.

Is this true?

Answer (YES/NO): YES